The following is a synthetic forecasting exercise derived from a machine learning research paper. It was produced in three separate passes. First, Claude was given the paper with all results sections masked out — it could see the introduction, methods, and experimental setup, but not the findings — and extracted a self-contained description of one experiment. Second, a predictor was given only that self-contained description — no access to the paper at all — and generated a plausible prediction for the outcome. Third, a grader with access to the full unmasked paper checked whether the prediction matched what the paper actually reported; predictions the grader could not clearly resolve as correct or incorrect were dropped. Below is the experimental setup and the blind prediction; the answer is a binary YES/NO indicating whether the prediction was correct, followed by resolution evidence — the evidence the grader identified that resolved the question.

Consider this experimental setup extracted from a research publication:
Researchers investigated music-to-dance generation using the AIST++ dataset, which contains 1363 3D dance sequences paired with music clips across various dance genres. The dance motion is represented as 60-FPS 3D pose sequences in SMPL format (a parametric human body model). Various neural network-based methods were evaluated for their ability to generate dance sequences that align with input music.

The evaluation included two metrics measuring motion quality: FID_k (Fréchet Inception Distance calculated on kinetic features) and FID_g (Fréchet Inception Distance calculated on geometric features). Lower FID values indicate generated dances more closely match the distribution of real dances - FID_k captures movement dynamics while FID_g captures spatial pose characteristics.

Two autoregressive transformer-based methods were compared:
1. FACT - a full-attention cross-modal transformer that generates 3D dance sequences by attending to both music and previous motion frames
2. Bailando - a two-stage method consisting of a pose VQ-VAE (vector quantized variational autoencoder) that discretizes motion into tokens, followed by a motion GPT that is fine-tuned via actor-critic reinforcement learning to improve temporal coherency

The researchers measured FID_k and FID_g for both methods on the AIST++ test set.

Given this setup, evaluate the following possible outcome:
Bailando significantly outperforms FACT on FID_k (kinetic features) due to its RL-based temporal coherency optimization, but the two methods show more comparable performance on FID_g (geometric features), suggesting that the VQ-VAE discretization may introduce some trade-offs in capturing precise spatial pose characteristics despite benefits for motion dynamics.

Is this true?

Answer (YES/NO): NO